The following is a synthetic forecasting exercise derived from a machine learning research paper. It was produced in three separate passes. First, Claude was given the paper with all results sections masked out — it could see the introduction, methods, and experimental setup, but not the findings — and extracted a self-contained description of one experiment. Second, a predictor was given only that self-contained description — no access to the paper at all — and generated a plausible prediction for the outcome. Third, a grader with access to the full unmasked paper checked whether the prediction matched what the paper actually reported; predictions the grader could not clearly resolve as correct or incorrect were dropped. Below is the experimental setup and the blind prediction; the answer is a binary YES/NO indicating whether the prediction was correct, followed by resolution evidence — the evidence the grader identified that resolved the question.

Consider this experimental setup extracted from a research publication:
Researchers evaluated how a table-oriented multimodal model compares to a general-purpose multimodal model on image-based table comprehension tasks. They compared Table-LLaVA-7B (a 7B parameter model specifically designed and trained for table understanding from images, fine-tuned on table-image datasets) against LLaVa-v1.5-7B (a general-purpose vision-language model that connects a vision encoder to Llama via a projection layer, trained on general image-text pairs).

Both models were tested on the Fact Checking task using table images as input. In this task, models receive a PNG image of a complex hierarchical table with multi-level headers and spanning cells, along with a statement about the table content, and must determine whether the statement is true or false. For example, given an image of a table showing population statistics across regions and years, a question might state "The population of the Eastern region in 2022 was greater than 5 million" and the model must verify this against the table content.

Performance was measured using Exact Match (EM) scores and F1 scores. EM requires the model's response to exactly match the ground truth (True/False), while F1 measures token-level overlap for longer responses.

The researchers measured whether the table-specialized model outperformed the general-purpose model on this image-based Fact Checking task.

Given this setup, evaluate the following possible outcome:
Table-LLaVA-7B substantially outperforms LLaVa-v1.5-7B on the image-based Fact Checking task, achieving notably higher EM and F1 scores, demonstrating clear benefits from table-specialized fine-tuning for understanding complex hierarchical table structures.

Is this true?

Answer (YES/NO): NO